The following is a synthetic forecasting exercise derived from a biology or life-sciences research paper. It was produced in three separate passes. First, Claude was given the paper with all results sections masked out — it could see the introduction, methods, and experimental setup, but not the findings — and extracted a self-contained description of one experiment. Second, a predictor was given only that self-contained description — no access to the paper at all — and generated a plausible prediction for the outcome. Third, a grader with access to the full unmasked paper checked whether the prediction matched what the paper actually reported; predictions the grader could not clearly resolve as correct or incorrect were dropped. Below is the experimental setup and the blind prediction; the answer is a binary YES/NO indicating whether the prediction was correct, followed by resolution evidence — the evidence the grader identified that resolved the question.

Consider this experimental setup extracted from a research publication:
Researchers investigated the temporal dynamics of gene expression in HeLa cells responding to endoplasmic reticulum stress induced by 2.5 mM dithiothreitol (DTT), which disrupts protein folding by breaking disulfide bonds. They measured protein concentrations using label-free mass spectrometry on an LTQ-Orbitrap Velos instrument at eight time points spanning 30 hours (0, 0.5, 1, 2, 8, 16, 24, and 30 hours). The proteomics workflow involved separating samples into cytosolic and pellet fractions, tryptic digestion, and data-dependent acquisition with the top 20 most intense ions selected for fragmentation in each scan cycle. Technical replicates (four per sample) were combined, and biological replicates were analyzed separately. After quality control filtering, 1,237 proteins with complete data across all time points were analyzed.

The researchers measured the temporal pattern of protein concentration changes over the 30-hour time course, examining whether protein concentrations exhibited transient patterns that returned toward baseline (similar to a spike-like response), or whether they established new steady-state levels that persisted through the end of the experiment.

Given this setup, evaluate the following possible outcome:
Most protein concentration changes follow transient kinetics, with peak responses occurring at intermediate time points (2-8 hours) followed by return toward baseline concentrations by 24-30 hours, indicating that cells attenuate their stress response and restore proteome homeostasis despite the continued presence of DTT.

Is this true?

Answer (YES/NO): NO